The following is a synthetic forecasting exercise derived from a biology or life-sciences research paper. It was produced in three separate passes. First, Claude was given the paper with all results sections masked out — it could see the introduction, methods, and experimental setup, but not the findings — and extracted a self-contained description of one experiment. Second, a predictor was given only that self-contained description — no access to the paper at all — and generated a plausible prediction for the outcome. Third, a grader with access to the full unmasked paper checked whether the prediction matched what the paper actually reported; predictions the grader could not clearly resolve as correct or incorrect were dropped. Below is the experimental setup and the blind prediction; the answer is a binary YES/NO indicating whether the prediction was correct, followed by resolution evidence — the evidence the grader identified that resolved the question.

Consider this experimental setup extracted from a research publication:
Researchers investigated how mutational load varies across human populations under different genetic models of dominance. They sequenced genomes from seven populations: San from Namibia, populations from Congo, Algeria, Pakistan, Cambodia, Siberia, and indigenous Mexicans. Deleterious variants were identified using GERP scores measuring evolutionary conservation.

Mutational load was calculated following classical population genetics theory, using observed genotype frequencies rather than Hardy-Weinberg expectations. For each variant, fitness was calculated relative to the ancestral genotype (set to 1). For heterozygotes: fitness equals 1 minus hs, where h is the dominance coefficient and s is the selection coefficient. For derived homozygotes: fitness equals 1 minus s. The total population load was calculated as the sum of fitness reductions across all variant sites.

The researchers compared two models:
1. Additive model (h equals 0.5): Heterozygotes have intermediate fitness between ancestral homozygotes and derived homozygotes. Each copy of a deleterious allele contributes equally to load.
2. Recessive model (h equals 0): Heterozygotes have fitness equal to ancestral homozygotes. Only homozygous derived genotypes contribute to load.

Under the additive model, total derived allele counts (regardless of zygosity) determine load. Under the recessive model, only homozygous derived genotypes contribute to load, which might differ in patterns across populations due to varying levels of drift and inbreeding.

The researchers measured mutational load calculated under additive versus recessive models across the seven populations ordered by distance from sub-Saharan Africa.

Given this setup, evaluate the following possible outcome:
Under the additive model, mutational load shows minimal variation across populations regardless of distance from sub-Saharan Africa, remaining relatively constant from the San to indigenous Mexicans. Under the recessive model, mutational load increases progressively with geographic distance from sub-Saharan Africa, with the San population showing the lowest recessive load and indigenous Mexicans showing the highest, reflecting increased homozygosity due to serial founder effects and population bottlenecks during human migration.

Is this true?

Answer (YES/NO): YES